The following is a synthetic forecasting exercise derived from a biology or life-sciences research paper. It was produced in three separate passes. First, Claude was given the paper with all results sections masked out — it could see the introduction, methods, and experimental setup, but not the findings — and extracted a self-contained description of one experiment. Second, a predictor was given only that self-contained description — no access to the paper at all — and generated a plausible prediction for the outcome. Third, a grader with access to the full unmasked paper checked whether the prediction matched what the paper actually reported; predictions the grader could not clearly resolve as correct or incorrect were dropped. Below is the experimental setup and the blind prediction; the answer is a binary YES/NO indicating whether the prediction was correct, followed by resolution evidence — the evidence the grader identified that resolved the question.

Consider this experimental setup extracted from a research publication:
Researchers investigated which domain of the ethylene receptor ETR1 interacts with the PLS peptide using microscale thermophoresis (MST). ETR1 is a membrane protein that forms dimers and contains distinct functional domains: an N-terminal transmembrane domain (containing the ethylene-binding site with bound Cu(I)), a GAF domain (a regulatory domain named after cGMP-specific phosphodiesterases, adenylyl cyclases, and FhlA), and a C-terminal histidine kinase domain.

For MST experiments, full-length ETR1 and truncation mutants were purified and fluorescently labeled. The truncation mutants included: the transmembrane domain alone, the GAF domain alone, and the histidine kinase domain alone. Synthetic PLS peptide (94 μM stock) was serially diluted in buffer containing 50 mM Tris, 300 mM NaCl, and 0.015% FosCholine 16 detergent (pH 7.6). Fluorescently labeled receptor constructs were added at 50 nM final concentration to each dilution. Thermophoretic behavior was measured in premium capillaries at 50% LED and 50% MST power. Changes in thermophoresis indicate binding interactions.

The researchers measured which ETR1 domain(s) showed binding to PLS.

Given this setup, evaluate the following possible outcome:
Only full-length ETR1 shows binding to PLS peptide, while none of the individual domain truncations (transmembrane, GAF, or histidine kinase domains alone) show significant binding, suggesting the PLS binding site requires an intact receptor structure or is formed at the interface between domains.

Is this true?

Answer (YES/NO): NO